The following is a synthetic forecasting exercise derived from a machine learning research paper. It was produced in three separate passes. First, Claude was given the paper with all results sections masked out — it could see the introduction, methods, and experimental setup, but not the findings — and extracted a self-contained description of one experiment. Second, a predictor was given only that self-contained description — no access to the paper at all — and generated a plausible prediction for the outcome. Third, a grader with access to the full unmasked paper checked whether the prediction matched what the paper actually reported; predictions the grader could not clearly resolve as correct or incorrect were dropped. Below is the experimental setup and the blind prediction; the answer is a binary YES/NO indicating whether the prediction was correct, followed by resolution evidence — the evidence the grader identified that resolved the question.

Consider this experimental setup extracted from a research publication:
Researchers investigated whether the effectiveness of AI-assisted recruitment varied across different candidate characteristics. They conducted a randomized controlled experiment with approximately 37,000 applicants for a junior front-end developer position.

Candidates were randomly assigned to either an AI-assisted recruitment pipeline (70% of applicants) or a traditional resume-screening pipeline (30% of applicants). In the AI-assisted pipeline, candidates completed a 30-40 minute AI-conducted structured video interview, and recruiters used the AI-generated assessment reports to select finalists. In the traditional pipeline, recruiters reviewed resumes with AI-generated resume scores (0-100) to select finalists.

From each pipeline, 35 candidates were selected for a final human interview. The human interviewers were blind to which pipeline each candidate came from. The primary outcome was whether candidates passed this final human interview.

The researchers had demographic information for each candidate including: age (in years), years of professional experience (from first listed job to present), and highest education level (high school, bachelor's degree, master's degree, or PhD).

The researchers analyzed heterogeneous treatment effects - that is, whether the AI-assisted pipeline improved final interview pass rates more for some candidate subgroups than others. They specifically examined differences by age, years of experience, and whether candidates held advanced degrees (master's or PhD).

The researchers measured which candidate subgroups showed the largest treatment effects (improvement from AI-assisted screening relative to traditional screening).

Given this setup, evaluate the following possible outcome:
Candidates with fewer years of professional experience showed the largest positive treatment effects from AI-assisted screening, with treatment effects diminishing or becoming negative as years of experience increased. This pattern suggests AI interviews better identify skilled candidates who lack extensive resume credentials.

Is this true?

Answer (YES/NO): YES